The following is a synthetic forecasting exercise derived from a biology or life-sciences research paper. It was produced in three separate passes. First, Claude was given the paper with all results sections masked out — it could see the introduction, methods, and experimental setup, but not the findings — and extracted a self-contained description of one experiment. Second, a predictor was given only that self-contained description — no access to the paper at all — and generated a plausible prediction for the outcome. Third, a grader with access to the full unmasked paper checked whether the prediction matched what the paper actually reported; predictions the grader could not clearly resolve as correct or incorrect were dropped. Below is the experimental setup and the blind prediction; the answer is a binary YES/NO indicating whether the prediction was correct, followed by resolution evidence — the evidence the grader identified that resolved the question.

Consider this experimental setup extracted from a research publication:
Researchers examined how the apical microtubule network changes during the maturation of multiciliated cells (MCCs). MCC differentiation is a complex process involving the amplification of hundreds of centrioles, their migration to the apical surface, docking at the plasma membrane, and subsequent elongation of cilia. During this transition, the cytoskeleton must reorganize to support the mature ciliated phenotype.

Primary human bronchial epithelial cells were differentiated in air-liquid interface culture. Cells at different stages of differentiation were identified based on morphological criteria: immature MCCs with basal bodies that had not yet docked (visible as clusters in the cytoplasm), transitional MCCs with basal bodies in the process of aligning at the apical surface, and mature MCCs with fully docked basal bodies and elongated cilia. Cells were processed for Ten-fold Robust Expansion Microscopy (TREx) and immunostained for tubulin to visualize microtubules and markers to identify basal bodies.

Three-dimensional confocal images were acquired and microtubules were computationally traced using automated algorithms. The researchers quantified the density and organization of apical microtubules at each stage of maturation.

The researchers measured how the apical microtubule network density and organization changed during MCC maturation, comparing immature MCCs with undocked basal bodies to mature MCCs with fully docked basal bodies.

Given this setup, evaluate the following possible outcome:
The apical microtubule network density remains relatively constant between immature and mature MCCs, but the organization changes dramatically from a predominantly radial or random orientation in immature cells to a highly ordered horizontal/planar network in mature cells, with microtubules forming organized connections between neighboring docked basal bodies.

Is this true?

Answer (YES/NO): NO